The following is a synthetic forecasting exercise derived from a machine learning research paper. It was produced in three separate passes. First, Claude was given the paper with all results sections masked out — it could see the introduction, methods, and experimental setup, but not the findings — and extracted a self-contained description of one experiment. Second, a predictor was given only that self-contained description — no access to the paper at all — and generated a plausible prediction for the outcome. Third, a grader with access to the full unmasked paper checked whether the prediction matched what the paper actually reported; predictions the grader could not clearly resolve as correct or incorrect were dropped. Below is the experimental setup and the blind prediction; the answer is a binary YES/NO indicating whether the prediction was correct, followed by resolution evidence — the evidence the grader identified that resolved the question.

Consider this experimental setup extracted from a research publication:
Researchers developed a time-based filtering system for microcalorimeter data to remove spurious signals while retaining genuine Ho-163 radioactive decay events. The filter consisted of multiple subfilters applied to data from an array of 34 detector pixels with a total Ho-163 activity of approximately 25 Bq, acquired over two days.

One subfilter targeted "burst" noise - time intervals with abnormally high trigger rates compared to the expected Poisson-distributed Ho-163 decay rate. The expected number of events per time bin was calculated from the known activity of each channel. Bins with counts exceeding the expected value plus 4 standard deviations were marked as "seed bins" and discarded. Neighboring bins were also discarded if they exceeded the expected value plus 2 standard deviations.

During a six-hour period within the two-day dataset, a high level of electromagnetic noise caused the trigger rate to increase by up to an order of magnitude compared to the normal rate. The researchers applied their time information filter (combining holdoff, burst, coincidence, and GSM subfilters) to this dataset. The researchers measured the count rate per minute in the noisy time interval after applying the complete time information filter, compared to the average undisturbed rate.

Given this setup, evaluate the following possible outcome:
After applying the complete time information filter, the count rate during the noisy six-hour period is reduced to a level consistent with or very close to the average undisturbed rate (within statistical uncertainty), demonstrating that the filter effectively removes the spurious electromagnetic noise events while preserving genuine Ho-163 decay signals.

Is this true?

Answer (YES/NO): NO